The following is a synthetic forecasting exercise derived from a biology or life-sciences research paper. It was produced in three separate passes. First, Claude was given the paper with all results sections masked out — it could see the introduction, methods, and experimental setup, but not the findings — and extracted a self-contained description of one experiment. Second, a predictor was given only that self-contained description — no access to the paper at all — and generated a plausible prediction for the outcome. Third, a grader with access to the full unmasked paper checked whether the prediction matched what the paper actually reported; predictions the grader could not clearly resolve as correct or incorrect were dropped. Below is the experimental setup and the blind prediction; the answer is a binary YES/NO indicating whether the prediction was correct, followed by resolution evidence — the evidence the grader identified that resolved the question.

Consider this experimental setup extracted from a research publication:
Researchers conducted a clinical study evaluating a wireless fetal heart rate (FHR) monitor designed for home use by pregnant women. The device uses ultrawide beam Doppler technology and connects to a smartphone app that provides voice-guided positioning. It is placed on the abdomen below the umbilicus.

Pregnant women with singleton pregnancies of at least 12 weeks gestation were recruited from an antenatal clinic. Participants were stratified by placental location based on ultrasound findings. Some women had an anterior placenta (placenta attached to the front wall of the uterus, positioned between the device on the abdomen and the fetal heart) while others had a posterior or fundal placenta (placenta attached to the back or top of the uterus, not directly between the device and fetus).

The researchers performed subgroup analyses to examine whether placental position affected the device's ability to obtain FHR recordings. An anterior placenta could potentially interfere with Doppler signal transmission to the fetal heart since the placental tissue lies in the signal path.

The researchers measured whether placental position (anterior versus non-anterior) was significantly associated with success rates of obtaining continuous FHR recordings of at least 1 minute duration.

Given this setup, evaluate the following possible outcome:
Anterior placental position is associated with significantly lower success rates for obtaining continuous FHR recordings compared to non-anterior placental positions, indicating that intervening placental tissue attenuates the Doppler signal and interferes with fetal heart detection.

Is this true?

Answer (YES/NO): NO